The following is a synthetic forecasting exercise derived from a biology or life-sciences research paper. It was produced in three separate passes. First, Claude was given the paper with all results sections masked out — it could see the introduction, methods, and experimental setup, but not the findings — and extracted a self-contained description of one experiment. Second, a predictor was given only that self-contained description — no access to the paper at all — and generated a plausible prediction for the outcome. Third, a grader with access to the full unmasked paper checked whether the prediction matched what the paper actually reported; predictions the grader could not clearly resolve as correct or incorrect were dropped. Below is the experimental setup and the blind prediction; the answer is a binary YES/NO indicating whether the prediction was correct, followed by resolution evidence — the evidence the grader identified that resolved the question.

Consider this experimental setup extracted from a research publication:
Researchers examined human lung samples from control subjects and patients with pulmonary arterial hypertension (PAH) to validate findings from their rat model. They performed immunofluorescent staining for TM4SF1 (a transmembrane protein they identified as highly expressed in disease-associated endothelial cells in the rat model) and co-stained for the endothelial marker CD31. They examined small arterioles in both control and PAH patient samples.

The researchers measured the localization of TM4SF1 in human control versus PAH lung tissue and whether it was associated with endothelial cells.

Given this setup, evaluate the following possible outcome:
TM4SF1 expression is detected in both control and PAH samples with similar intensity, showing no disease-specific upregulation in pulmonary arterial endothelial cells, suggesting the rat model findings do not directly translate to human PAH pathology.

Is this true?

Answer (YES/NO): NO